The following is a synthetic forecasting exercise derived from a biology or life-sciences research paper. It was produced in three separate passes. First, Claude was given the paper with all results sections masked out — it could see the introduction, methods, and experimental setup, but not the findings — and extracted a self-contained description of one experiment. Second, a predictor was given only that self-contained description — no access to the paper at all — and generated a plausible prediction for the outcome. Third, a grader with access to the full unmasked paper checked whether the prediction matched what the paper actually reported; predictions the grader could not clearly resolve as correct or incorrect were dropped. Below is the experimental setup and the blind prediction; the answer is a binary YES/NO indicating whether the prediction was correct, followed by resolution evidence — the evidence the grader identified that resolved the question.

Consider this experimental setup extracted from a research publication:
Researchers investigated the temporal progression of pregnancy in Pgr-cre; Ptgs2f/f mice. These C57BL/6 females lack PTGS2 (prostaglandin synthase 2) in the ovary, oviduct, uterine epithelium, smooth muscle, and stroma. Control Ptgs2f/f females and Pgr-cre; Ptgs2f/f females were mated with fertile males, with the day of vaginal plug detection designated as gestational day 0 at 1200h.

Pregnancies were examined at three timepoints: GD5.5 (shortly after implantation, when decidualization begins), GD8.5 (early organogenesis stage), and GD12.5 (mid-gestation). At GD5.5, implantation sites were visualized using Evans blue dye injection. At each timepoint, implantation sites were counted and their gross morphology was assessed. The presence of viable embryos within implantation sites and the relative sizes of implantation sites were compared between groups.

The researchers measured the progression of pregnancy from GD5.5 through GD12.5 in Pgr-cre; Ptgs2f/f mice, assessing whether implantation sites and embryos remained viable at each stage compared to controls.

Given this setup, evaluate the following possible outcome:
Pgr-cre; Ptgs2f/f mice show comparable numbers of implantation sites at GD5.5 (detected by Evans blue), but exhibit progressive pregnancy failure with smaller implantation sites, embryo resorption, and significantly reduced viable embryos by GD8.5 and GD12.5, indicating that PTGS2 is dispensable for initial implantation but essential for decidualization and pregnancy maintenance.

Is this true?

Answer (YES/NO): YES